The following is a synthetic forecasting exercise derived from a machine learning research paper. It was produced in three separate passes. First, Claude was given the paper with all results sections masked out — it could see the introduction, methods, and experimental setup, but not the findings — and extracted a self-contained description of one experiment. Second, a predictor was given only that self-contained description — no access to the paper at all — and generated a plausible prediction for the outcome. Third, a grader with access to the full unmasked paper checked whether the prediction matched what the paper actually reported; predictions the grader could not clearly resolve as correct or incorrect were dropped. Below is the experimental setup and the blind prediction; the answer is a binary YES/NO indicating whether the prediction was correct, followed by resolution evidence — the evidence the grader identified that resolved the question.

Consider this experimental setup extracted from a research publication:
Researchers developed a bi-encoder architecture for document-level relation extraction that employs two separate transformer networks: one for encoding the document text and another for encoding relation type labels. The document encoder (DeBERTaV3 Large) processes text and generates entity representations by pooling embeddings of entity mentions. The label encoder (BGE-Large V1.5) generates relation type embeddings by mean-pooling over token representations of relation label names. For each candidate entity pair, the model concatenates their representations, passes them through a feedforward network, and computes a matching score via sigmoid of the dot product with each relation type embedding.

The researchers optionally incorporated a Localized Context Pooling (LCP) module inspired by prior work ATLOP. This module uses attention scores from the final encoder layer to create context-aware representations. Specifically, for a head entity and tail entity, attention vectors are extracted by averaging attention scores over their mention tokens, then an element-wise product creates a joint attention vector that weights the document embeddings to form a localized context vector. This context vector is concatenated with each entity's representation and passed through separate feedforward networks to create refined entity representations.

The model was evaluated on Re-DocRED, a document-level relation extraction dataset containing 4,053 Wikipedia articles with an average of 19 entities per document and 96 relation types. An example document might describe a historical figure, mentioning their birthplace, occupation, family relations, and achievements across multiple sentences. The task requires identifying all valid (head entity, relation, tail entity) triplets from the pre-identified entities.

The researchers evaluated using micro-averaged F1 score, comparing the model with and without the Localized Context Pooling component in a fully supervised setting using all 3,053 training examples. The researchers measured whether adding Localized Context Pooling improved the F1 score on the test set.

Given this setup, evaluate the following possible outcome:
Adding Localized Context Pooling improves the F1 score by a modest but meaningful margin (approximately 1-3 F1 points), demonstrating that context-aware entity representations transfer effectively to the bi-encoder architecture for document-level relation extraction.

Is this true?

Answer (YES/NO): NO